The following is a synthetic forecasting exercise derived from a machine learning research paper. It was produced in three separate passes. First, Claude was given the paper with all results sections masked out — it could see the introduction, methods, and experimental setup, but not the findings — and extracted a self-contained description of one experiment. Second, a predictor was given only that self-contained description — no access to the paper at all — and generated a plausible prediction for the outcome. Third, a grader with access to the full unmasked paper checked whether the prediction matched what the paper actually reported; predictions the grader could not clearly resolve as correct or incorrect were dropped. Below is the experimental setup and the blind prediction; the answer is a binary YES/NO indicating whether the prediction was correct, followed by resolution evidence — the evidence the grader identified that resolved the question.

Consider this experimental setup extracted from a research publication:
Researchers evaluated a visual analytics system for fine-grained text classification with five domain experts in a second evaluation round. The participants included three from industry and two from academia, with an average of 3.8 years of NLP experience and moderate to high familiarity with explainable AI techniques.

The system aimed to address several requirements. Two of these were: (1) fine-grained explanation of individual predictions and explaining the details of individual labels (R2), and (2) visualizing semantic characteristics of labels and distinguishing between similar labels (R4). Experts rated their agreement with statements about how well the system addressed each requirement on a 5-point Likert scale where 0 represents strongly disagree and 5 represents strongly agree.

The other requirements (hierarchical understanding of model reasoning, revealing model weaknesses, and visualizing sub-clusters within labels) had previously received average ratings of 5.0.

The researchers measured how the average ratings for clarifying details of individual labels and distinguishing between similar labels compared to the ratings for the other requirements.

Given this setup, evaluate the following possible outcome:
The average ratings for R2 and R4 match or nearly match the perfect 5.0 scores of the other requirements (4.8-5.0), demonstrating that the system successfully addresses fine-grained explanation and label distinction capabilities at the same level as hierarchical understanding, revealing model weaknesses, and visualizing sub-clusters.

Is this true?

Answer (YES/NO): YES